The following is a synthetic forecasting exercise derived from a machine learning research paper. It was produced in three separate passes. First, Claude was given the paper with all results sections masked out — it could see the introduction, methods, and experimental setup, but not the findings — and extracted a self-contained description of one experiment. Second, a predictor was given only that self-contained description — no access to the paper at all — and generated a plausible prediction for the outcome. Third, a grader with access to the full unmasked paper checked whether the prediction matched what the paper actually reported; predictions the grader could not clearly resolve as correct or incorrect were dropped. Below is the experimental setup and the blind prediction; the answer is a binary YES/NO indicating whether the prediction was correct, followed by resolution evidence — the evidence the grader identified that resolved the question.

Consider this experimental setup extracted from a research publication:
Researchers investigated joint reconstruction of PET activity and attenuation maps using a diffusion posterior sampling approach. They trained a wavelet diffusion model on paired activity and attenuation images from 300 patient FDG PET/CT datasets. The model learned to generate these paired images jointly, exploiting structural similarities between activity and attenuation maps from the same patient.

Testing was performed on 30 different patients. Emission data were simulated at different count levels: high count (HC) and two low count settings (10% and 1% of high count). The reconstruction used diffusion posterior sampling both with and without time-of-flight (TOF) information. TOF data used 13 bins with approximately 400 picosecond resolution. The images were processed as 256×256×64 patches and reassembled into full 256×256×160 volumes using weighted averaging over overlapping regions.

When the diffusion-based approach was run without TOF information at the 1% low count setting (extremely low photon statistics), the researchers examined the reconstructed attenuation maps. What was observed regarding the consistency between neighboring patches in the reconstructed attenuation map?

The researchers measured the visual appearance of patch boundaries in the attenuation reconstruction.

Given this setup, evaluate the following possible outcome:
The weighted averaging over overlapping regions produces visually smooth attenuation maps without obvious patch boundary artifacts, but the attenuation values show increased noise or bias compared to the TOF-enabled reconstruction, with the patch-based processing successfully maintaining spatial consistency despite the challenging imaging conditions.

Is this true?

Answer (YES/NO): NO